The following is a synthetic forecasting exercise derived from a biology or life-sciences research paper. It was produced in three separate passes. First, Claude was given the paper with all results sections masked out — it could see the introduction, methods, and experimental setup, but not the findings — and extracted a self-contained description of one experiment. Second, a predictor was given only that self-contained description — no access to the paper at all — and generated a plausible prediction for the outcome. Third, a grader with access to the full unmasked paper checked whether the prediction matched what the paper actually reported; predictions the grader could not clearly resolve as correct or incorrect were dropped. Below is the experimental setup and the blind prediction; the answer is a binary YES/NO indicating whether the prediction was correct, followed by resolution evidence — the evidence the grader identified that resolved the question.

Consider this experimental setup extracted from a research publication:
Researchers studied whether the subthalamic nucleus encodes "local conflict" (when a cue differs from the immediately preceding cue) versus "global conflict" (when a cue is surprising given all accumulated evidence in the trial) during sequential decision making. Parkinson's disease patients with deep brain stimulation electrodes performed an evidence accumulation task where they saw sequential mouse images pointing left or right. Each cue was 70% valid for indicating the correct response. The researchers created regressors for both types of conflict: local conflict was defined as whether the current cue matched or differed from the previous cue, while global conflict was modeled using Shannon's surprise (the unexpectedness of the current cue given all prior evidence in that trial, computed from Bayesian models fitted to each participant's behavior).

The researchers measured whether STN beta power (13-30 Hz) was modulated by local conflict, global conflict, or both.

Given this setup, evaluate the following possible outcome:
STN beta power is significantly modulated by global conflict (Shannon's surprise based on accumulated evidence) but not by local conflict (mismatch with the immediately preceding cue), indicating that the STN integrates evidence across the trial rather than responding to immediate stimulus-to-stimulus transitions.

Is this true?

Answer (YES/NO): NO